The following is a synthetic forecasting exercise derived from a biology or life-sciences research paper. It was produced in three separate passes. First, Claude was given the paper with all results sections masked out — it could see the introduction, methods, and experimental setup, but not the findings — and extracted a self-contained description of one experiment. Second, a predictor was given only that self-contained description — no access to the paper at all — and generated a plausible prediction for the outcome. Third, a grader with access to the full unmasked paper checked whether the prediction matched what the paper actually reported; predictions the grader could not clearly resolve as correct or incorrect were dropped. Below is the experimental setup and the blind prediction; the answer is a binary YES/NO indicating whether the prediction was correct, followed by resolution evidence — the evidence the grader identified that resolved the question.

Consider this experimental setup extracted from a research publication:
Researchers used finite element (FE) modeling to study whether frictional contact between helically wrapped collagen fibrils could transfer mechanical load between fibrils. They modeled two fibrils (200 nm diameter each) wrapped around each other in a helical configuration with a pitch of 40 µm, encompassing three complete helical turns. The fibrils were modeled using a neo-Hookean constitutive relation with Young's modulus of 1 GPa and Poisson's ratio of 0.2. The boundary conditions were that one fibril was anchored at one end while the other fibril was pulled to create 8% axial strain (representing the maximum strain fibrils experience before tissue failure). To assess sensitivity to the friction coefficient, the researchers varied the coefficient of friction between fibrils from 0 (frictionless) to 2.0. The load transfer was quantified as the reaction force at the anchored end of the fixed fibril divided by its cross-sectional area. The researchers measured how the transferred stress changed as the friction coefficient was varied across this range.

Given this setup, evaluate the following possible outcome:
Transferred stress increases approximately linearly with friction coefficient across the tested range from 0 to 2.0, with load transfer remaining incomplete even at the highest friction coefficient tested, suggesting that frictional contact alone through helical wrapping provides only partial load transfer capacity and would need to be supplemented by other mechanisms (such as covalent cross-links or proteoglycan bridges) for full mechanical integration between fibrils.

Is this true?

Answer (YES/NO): YES